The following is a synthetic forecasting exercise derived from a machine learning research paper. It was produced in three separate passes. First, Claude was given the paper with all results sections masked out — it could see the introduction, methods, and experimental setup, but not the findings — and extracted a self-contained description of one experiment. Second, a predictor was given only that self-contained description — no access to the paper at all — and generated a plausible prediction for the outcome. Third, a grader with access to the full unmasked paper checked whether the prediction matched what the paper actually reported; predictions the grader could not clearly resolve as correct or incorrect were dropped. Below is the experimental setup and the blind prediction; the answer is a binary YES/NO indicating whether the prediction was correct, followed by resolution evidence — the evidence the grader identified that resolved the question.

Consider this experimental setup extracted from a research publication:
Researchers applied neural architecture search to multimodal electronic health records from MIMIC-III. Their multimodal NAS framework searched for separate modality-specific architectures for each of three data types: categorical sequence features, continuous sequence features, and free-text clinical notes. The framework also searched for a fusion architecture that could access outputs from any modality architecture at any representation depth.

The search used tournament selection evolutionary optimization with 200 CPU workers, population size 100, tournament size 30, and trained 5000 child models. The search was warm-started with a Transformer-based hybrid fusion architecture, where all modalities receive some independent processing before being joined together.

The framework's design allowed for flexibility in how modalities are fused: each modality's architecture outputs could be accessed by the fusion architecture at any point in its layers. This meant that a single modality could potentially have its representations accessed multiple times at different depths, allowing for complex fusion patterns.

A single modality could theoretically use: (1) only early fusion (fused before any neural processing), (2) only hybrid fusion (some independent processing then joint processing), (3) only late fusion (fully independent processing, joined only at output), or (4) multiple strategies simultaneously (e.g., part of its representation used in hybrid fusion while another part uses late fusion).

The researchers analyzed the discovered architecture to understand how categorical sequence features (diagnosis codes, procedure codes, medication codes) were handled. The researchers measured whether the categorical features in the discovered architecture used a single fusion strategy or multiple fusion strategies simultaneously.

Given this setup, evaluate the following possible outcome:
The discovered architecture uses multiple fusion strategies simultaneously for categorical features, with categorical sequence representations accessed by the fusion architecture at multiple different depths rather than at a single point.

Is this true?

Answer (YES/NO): YES